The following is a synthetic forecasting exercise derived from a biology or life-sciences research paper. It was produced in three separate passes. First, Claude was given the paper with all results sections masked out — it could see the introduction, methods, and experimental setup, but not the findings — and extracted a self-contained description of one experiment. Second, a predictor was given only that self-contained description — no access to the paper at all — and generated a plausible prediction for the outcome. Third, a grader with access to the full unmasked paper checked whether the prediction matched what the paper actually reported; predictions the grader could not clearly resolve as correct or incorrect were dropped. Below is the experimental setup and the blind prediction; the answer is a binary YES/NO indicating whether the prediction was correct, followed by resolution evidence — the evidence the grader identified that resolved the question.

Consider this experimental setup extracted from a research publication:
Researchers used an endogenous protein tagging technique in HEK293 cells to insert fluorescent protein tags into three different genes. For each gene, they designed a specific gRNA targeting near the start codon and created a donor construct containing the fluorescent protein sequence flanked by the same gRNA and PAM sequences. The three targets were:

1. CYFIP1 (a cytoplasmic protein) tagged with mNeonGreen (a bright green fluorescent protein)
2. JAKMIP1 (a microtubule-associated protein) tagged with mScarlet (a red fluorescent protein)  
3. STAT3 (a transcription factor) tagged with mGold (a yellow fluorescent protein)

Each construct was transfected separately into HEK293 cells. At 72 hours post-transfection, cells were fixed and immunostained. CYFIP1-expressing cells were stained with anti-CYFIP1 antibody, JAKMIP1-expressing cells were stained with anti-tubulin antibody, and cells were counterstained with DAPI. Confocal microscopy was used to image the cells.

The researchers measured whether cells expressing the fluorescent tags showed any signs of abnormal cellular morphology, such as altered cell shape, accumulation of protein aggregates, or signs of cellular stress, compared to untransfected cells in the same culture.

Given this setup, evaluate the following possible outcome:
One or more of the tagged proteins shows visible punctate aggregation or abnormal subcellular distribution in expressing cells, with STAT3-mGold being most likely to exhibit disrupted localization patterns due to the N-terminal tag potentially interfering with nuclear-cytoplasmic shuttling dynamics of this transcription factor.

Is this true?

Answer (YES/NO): NO